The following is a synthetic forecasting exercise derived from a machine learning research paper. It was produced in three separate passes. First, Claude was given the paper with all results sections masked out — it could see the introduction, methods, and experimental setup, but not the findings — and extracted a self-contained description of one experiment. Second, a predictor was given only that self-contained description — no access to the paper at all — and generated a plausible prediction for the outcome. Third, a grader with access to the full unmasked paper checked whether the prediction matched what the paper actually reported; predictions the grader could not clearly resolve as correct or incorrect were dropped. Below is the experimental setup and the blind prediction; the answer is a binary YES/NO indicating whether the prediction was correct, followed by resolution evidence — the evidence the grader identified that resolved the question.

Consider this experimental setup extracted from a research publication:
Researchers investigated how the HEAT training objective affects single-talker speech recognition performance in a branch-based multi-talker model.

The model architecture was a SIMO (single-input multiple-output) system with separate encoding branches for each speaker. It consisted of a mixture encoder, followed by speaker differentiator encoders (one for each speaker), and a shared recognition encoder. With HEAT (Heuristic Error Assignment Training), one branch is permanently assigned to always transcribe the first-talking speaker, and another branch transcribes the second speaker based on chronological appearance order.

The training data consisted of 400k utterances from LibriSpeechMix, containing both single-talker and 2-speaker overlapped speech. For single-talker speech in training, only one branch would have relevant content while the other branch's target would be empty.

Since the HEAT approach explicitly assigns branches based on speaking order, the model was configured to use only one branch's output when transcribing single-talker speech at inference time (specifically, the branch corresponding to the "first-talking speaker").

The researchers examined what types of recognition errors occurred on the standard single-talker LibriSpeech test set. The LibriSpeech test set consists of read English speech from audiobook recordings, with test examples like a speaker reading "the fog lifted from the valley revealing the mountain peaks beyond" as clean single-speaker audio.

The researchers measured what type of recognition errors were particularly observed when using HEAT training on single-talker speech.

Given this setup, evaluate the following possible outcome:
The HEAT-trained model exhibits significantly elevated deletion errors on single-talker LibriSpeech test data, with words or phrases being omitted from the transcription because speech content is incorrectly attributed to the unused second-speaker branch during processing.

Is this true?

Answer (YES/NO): YES